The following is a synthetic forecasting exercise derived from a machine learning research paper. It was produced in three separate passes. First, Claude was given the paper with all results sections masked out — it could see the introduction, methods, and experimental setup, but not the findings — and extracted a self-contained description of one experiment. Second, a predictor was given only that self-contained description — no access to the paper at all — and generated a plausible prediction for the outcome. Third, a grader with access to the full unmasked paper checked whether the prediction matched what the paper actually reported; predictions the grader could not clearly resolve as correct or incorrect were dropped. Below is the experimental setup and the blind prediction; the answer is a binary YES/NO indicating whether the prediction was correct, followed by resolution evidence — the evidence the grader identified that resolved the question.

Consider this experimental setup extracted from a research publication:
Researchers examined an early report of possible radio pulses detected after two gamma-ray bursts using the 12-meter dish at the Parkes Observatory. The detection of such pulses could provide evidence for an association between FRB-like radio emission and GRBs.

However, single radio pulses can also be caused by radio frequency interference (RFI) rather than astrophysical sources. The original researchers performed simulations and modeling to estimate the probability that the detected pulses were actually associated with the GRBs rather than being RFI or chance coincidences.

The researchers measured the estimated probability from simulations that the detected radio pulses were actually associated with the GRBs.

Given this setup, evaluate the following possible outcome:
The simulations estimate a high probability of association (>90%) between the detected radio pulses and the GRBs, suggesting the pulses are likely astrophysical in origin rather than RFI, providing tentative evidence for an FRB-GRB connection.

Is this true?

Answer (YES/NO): NO